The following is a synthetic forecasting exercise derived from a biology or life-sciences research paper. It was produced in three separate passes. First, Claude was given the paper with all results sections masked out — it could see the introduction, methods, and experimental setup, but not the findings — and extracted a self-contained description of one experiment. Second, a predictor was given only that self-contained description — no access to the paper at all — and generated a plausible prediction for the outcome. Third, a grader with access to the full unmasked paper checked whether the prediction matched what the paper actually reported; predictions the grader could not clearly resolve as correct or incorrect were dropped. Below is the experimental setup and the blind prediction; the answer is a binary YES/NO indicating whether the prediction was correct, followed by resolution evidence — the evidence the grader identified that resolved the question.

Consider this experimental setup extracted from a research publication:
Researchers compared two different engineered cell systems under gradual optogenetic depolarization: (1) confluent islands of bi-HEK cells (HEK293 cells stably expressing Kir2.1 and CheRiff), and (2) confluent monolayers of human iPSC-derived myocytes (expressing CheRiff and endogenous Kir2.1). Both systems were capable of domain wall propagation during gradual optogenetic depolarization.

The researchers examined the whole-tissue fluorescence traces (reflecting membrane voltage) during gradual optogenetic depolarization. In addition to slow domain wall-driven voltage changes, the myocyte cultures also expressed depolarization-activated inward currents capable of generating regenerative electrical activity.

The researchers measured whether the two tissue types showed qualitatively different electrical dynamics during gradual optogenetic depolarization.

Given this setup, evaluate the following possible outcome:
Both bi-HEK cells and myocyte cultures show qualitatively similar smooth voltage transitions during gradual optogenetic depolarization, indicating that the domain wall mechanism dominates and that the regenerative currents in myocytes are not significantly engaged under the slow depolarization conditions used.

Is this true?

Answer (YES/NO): NO